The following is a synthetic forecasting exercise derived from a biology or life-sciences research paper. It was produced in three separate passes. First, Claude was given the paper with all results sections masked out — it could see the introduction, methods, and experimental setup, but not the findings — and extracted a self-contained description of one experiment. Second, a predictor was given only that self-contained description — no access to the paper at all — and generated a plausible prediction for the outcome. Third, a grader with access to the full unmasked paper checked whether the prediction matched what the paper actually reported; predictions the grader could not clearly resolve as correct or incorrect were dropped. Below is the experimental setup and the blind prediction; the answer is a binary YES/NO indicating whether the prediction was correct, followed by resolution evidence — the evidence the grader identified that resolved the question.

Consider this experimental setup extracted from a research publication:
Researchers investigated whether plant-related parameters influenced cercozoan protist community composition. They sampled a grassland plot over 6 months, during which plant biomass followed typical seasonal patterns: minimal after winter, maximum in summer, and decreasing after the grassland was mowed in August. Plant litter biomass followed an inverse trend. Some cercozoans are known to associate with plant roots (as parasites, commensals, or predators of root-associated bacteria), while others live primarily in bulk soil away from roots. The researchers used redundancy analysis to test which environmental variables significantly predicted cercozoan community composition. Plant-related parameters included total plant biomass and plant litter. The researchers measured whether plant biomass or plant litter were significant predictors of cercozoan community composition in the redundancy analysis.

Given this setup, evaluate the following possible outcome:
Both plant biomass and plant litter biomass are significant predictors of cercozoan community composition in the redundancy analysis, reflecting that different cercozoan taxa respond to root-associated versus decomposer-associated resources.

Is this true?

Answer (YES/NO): NO